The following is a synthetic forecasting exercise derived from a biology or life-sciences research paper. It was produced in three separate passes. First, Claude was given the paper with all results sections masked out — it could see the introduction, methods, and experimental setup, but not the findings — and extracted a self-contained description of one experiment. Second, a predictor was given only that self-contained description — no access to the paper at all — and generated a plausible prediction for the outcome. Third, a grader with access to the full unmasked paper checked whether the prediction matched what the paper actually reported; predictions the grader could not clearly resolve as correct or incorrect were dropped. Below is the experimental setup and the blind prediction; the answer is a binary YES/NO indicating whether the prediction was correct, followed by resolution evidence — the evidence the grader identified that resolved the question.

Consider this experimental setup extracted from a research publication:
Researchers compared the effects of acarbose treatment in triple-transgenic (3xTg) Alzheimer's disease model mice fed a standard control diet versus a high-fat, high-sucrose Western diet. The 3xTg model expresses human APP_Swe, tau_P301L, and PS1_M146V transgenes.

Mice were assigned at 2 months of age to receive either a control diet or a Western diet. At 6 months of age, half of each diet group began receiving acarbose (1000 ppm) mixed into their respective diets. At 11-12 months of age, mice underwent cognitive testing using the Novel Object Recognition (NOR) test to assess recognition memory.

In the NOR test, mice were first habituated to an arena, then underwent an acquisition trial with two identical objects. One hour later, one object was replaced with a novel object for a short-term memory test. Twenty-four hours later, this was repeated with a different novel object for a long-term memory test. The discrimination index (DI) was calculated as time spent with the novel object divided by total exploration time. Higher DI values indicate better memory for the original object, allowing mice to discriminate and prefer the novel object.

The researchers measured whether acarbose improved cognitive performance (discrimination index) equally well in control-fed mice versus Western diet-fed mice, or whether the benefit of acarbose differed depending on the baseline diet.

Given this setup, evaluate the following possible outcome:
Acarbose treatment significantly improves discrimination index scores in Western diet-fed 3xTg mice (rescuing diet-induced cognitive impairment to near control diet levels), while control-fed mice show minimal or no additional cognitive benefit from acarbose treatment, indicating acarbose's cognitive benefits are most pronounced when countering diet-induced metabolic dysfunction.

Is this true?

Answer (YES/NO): NO